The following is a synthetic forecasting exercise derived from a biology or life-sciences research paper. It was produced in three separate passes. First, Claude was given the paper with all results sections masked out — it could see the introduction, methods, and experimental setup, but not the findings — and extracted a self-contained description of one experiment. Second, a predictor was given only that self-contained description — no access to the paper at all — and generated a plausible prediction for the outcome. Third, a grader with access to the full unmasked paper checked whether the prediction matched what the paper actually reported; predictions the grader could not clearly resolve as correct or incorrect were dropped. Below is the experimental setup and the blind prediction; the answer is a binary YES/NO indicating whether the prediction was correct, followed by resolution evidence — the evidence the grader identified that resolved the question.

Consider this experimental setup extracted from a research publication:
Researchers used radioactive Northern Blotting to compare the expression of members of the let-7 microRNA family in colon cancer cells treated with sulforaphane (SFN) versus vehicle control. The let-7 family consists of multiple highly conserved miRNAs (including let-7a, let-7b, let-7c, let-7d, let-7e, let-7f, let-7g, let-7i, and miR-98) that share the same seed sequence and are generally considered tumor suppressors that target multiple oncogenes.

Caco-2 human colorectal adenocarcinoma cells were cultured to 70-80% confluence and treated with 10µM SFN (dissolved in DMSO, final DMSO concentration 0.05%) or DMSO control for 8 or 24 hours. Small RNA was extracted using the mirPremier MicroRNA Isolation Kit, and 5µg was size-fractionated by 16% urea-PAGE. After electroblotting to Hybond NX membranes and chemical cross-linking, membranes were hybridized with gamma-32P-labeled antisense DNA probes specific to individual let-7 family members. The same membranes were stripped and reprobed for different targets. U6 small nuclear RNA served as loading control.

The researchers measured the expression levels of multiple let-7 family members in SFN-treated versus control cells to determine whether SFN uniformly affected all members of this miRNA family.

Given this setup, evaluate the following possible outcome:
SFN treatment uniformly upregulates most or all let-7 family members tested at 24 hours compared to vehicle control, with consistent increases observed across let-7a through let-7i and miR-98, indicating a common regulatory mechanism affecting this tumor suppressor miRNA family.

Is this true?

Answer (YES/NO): NO